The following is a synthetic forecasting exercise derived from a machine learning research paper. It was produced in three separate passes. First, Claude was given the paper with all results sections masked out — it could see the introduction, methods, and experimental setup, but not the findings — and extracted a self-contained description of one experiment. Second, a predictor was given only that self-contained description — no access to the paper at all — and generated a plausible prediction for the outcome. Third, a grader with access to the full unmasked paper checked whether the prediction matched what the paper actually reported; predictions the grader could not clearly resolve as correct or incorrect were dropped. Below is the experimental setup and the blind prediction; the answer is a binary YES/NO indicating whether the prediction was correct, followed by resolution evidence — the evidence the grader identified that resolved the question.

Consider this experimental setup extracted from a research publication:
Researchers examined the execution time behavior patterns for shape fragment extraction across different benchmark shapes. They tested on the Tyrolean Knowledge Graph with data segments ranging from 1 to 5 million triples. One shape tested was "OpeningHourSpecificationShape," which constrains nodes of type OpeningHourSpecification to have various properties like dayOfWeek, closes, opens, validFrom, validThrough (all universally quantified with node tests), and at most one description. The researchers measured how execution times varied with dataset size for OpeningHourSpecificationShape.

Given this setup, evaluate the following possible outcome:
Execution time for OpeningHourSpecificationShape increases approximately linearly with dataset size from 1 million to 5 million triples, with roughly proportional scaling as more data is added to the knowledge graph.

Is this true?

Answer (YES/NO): NO